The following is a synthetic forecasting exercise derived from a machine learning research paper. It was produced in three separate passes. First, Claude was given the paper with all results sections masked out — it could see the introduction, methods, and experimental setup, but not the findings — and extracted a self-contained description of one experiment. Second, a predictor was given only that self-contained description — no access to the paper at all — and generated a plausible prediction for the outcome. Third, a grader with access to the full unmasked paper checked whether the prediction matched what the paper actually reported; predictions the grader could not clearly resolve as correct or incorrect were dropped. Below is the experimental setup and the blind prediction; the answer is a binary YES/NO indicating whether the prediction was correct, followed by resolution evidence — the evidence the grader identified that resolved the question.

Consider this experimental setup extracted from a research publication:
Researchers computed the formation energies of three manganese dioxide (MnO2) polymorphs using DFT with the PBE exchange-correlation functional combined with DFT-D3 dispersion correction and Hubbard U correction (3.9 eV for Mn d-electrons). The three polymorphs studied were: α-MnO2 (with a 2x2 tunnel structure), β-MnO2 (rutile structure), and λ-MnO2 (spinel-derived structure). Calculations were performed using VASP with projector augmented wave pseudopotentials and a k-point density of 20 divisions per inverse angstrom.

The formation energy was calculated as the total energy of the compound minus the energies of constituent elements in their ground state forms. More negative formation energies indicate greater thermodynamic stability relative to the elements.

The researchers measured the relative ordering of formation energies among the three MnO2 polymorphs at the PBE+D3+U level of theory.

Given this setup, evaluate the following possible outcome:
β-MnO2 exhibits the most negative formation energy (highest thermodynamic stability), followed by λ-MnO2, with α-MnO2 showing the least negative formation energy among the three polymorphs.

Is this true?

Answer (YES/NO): NO